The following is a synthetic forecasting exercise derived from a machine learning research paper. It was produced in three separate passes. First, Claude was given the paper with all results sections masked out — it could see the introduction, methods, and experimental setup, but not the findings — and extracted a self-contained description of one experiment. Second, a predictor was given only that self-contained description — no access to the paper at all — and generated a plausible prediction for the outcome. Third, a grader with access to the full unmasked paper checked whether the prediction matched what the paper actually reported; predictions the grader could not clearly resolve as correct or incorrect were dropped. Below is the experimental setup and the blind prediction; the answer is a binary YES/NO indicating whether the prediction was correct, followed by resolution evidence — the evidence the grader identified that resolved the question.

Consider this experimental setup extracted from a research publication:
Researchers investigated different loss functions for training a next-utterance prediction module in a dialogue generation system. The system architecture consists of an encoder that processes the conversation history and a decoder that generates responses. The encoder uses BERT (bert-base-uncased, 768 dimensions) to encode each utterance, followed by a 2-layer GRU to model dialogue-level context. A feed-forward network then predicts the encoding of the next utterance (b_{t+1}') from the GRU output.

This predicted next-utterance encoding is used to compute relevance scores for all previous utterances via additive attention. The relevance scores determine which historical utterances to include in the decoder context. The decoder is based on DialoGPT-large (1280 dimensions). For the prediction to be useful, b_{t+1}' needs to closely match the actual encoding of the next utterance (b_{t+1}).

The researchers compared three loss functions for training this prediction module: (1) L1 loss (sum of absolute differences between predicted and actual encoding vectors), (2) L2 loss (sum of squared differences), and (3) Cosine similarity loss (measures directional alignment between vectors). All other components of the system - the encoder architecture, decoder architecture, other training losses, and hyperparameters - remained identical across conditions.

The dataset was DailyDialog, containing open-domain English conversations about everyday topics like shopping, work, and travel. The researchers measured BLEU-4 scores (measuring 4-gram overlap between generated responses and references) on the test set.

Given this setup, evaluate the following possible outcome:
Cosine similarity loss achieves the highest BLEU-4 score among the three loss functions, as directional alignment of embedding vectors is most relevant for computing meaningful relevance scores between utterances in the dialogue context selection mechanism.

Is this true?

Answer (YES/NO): NO